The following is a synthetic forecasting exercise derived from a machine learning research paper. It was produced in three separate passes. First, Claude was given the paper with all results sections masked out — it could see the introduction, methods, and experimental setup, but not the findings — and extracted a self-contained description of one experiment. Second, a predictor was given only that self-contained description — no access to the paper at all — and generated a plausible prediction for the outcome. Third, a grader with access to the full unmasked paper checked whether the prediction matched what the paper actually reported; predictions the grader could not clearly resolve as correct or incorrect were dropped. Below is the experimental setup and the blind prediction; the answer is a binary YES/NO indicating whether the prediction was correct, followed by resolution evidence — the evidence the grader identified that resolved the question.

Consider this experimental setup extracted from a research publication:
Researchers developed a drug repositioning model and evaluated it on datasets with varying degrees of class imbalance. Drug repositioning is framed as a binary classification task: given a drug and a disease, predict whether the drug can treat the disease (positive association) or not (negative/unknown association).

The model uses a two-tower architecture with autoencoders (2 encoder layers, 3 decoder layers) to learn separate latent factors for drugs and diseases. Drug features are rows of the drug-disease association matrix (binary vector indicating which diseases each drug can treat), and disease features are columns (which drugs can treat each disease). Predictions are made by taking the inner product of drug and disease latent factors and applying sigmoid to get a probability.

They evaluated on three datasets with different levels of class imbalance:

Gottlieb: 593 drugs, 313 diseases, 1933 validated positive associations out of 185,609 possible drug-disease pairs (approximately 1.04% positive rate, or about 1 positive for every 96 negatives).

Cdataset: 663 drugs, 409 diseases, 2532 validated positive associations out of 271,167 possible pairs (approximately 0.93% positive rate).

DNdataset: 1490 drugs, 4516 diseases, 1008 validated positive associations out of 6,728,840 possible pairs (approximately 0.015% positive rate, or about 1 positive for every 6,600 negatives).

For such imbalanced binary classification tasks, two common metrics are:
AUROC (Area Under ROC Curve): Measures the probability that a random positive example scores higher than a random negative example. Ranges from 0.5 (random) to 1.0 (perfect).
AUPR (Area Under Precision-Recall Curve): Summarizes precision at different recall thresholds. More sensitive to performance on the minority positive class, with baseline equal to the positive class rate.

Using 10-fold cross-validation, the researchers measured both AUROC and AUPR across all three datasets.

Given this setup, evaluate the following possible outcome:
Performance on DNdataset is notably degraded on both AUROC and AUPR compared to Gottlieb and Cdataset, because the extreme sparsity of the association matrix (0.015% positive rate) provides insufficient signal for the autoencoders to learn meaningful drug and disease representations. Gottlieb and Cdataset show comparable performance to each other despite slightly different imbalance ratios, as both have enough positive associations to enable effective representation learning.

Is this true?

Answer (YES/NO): NO